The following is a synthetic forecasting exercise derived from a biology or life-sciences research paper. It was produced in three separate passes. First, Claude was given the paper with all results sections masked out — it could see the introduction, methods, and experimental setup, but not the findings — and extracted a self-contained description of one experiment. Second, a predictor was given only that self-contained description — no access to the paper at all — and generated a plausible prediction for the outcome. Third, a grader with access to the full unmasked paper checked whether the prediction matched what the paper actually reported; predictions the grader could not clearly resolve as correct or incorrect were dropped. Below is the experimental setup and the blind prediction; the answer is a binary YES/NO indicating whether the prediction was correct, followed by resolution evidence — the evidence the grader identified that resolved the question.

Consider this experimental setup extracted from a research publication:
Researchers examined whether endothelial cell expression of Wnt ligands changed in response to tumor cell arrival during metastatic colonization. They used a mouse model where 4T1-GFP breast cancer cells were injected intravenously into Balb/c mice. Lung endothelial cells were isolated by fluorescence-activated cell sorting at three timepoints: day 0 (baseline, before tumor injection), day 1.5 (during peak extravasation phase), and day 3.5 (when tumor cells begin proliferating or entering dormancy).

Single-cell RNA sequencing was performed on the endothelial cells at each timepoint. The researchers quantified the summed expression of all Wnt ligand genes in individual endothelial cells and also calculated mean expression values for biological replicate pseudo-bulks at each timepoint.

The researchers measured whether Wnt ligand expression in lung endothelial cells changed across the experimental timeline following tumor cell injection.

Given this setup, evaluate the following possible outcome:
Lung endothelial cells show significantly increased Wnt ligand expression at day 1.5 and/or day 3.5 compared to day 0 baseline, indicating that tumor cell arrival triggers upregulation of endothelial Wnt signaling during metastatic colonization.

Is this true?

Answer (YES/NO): NO